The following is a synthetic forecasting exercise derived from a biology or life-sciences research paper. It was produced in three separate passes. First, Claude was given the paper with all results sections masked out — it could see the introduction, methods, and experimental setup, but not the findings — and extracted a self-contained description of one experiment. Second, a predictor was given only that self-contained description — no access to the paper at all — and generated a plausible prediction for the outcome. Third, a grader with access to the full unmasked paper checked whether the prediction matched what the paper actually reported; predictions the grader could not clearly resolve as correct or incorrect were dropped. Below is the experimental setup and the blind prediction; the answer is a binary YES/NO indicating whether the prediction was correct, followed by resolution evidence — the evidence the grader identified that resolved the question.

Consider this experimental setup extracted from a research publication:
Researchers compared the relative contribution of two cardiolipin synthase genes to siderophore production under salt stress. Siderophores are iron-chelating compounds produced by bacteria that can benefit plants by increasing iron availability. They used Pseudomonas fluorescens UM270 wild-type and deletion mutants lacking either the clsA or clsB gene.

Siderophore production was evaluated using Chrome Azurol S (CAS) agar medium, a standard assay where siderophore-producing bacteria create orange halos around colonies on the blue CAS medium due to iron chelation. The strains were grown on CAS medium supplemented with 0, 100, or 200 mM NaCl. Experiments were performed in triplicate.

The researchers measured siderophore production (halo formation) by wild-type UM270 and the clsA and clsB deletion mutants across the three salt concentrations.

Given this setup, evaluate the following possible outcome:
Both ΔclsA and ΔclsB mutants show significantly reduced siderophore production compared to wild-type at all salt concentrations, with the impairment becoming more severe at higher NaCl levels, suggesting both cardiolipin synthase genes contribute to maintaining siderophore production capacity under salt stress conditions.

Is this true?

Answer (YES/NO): NO